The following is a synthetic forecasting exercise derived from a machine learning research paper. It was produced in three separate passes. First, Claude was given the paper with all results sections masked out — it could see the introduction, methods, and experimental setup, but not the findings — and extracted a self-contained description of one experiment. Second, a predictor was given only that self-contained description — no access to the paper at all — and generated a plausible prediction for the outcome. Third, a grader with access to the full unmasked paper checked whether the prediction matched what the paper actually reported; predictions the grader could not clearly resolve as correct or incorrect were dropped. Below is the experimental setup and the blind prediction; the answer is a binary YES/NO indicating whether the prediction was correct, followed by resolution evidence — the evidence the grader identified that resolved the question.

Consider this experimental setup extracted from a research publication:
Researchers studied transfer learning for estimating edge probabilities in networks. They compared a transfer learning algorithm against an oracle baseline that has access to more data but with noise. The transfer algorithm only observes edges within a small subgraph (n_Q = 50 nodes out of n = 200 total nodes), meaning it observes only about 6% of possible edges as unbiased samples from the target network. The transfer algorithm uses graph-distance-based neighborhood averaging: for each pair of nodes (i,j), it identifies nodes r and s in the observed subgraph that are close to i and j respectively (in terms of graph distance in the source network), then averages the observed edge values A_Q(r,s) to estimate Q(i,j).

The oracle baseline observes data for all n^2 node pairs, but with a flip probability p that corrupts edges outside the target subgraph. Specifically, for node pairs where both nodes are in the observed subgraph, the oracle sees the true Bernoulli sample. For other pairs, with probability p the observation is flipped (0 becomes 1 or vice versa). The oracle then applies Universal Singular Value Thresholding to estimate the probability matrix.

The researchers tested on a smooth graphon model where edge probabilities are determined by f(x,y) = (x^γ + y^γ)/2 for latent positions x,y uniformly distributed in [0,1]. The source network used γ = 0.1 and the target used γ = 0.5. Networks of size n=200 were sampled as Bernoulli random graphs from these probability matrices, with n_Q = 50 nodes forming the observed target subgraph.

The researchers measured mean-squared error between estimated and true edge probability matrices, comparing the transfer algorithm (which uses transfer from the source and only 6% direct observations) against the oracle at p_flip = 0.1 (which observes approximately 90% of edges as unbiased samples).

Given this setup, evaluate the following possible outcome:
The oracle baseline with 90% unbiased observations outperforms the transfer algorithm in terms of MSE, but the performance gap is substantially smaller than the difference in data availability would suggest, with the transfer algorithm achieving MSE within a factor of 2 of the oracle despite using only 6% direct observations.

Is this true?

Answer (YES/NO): NO